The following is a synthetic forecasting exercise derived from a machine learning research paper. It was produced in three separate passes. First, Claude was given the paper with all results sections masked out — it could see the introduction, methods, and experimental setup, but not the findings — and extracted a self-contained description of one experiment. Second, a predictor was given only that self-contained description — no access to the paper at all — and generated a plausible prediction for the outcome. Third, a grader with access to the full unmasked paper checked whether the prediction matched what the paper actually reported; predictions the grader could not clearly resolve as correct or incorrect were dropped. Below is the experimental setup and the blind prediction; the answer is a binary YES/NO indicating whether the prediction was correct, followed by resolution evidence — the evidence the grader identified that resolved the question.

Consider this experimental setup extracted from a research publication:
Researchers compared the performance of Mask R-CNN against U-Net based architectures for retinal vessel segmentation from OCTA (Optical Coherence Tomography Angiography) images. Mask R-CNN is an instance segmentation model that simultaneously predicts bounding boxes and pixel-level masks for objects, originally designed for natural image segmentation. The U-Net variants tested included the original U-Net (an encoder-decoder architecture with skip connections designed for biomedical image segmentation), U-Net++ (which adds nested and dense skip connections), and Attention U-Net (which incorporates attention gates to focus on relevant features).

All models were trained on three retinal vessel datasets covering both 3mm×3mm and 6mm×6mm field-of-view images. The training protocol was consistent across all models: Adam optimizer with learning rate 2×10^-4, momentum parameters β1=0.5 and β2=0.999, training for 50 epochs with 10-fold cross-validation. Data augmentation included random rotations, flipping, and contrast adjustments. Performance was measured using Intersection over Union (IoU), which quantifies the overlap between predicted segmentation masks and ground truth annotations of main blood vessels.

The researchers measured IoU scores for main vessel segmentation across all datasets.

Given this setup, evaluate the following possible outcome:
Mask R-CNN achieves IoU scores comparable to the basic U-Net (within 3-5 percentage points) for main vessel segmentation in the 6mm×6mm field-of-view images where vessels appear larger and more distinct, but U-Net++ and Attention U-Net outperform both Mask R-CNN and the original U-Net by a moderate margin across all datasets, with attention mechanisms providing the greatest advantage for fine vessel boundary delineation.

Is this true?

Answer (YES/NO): NO